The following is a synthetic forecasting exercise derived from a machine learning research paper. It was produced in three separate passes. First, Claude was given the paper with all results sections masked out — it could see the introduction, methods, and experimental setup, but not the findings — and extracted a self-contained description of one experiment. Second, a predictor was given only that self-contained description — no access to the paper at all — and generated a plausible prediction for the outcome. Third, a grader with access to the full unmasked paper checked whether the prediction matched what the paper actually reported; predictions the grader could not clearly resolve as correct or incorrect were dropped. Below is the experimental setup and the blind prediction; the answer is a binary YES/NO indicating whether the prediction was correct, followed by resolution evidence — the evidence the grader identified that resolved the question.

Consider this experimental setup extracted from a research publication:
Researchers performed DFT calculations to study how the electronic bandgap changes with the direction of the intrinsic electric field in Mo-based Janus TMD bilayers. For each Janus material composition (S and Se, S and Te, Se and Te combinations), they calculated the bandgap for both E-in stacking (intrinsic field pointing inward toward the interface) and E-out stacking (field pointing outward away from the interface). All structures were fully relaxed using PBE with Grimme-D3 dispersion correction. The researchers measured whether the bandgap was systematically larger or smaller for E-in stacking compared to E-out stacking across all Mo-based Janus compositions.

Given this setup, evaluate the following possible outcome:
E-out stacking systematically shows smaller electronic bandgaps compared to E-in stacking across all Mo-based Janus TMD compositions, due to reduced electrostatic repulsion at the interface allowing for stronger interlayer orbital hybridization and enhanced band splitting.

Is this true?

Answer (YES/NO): NO